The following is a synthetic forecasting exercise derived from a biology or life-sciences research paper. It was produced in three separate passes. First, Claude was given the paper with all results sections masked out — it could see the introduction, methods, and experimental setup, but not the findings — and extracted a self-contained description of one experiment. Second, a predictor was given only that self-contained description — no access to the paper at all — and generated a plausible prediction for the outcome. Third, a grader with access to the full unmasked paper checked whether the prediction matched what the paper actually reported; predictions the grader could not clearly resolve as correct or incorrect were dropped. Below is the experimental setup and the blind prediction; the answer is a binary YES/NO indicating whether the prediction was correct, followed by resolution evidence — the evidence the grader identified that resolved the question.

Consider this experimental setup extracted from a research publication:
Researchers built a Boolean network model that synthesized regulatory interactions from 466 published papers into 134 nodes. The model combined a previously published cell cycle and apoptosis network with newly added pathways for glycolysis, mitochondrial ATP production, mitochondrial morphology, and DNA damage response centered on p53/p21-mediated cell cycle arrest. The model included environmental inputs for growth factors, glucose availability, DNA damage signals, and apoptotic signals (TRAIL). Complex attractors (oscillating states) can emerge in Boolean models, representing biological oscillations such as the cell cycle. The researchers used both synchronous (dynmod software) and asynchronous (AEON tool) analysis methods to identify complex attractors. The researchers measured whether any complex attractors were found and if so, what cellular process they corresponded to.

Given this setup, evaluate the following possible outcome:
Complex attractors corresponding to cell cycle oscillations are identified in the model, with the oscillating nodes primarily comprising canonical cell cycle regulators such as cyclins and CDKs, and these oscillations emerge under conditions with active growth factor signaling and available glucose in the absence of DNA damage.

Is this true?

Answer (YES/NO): NO